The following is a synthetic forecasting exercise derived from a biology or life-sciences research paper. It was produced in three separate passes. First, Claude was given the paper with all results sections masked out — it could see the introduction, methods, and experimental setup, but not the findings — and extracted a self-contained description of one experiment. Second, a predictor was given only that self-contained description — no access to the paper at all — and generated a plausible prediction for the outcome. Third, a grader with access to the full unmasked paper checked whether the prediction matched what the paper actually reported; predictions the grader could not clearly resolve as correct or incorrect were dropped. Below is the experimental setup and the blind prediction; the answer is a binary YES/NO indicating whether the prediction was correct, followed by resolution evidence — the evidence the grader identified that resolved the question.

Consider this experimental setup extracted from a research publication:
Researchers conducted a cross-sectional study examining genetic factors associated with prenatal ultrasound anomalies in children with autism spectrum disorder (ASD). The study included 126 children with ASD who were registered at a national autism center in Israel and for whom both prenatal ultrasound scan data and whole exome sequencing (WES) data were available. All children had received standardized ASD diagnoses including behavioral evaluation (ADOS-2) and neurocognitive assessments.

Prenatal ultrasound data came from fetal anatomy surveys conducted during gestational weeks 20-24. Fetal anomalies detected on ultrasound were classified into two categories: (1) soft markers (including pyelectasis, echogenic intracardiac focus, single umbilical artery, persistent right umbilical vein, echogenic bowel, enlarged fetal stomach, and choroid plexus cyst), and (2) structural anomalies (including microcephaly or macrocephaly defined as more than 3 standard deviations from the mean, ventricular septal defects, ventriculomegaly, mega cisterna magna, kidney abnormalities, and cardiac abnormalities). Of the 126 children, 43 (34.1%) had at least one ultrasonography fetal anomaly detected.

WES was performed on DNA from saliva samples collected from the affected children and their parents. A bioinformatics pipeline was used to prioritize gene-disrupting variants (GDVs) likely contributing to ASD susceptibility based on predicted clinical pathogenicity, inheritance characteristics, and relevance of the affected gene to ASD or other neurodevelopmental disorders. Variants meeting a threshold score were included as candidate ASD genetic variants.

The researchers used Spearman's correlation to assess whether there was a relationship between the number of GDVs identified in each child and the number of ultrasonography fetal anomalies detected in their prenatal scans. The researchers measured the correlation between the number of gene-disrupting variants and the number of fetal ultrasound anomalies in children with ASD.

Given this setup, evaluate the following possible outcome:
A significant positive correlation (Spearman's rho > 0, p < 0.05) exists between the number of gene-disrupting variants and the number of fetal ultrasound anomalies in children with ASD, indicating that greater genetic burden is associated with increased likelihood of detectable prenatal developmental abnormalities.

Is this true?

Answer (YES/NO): YES